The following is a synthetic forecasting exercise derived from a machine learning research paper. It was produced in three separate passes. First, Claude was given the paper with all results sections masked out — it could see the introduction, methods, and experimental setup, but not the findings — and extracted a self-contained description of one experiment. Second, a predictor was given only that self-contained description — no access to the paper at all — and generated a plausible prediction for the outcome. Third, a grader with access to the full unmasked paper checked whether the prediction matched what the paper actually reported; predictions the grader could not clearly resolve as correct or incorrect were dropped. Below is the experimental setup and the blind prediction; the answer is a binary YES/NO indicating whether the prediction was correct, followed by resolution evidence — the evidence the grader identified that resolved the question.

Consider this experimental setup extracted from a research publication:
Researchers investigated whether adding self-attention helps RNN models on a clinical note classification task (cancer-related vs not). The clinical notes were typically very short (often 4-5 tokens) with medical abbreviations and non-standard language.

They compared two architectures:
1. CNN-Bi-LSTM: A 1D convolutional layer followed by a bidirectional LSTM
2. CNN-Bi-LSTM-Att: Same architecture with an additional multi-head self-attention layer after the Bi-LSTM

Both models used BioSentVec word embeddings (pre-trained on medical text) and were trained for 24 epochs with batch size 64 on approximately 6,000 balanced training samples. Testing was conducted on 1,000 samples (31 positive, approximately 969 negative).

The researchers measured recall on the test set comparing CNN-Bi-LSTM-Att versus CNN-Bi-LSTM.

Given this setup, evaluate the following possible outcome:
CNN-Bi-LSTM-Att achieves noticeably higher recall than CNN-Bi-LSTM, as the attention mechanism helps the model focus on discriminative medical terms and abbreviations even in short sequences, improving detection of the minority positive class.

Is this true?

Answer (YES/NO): NO